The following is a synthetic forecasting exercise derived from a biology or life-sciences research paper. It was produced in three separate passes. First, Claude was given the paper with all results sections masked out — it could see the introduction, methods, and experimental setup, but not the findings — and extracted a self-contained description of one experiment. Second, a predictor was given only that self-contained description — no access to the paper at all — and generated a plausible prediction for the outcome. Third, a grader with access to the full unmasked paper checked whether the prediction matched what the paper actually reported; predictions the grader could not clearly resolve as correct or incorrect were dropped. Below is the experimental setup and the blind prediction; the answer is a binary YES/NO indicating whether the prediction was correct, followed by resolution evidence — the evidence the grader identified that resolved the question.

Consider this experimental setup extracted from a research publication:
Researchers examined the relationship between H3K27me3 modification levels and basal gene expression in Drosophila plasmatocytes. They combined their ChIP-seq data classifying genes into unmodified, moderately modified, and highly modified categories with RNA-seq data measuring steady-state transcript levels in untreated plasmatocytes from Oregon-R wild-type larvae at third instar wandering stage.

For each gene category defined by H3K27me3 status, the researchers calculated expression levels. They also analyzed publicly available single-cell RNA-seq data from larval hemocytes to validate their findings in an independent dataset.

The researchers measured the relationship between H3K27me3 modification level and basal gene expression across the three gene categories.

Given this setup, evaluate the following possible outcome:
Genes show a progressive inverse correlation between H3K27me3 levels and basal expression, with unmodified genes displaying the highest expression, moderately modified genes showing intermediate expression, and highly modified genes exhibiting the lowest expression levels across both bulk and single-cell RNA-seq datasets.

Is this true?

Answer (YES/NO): NO